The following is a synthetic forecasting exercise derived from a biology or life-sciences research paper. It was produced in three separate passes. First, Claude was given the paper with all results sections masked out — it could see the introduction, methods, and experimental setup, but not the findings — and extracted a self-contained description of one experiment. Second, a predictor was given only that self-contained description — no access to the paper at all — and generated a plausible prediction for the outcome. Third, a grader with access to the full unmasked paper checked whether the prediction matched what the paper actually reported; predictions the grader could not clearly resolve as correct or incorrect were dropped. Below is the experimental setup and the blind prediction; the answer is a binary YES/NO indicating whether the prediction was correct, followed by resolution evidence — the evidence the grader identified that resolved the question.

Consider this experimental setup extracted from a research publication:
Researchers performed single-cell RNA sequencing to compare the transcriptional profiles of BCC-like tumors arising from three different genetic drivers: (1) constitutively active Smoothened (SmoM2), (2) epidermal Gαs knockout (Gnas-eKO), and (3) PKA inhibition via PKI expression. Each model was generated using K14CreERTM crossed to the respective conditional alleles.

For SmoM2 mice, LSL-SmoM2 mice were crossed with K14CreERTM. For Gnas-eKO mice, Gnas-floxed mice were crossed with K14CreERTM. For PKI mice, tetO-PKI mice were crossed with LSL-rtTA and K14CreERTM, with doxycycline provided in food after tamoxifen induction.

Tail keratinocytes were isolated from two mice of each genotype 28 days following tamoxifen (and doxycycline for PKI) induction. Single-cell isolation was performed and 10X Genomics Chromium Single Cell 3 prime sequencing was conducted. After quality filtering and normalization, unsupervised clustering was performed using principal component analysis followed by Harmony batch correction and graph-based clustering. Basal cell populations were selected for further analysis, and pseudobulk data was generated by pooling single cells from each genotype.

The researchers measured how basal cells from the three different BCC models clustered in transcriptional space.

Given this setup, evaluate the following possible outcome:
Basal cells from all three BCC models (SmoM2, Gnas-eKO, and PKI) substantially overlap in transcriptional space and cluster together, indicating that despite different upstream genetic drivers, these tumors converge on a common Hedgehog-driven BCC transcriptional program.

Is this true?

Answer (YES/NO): YES